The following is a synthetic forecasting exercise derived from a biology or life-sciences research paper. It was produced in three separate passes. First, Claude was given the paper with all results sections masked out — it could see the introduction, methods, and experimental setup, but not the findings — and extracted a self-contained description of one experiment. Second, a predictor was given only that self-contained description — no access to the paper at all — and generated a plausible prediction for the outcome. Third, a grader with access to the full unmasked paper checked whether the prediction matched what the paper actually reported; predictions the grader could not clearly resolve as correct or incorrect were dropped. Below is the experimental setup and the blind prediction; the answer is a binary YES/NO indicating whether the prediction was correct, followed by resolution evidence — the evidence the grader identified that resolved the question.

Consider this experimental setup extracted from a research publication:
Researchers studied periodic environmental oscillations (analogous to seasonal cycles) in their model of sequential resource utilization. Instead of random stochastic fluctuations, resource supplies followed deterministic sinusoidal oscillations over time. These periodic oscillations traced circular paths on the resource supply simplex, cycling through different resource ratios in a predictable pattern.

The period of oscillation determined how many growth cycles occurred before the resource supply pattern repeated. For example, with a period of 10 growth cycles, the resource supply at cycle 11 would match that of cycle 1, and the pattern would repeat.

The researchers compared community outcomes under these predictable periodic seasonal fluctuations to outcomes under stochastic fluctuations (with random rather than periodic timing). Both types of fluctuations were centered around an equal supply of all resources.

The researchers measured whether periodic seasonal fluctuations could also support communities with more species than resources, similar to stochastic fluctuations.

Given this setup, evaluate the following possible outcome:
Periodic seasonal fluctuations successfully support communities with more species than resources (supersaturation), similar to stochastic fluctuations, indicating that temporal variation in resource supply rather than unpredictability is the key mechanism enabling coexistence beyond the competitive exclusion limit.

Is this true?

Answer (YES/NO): YES